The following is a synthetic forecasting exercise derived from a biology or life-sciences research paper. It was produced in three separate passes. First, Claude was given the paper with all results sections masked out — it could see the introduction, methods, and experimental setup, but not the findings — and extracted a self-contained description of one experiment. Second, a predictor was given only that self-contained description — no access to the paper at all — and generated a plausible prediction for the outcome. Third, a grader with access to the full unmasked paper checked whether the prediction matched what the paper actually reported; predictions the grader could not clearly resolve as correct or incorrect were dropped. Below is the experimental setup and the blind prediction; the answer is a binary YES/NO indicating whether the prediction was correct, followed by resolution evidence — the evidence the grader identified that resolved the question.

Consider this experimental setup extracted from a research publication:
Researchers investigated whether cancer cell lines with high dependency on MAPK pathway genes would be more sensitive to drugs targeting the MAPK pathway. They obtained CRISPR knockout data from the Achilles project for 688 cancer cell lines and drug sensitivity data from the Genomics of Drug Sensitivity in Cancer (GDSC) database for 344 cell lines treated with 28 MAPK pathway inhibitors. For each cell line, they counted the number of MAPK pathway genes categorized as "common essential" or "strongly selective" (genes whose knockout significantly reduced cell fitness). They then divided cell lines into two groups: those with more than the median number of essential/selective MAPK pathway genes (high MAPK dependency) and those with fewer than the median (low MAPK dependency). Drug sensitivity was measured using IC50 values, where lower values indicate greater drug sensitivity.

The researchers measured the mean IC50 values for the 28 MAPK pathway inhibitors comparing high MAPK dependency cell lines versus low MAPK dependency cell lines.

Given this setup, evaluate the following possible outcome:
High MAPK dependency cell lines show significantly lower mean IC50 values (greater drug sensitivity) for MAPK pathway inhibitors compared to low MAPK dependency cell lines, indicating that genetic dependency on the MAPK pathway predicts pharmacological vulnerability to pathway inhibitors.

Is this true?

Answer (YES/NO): YES